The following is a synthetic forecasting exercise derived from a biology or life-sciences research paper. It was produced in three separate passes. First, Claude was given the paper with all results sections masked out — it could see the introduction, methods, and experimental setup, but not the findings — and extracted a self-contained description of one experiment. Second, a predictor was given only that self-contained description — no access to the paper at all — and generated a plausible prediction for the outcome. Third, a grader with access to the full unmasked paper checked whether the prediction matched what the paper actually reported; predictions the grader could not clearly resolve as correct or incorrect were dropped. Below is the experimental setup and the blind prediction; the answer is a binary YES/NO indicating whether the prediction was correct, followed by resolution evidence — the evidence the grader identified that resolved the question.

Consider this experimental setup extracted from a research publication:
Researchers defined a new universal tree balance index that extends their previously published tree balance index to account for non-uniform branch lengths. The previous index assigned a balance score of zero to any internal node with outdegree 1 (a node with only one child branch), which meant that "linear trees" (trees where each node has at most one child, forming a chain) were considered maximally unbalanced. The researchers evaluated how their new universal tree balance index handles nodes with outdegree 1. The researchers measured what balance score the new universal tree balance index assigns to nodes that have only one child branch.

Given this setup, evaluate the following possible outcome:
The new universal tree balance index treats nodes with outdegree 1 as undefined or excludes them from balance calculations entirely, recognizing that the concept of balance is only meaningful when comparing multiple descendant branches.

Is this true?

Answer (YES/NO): NO